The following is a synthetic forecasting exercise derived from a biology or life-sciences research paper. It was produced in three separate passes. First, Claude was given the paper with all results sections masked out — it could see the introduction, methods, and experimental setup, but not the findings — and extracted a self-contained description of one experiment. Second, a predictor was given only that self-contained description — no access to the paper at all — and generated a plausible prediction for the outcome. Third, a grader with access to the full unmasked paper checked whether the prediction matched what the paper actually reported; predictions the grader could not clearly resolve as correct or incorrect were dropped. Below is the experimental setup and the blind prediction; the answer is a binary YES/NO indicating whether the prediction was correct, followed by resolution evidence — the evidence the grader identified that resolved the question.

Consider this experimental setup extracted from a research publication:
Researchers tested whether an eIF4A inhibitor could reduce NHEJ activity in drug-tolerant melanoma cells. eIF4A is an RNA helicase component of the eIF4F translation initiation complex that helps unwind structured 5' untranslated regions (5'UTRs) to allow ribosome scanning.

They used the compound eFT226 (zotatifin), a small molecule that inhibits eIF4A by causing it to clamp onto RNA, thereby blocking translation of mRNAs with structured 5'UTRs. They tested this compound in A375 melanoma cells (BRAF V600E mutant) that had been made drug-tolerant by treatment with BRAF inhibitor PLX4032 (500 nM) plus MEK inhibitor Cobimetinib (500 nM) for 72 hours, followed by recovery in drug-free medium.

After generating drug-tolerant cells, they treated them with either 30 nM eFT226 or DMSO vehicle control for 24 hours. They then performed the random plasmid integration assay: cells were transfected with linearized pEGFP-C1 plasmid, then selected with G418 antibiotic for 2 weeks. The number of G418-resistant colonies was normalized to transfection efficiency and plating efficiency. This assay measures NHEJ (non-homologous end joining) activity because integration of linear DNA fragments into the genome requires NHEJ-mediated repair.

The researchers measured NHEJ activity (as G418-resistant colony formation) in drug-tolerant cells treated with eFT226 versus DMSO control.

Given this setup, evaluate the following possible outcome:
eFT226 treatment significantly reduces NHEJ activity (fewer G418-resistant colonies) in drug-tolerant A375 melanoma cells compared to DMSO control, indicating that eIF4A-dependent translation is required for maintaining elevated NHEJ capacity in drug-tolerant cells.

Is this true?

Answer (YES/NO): YES